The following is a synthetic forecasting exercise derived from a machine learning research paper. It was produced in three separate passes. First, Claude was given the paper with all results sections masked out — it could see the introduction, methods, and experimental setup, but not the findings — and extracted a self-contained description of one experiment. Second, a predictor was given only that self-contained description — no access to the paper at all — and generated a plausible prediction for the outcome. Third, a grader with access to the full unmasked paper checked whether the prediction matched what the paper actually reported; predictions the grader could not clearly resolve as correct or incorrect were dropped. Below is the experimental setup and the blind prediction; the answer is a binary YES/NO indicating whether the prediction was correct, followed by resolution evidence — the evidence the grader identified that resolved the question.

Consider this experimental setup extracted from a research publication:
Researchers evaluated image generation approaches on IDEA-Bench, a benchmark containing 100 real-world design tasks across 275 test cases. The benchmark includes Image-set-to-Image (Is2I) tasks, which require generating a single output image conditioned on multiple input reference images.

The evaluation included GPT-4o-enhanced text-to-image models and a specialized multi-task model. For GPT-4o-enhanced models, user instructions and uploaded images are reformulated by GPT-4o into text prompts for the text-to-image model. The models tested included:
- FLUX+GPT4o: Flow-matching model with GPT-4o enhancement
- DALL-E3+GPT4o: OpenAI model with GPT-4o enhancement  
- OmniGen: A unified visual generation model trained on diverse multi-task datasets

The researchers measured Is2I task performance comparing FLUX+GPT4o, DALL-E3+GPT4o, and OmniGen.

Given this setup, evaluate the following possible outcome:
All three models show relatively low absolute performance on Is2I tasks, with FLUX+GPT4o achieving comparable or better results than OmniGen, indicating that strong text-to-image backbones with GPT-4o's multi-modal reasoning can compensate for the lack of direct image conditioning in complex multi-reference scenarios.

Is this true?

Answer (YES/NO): YES